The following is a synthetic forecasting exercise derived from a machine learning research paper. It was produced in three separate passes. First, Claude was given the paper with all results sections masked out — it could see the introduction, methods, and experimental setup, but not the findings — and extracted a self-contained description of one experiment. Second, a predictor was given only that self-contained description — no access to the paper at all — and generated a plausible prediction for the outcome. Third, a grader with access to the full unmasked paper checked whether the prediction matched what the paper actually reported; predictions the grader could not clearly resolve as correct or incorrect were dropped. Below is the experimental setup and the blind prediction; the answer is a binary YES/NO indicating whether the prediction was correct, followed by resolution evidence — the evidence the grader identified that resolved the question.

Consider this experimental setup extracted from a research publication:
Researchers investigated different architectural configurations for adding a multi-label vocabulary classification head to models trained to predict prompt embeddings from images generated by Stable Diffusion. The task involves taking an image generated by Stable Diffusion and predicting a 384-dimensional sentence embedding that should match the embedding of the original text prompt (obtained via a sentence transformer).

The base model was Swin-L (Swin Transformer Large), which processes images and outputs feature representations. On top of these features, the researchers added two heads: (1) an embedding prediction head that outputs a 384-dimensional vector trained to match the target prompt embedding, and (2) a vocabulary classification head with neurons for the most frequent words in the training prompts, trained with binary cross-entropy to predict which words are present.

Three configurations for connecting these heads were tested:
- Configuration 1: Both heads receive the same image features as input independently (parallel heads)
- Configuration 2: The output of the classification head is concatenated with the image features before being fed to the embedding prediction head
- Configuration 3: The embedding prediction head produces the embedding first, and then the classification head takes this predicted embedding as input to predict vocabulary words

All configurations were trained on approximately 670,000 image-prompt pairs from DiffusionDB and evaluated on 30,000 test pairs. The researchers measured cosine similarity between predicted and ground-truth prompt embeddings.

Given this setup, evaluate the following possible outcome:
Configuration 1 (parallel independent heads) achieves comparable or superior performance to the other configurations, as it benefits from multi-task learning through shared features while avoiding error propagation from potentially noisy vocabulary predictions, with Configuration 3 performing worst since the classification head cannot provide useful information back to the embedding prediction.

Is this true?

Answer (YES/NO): NO